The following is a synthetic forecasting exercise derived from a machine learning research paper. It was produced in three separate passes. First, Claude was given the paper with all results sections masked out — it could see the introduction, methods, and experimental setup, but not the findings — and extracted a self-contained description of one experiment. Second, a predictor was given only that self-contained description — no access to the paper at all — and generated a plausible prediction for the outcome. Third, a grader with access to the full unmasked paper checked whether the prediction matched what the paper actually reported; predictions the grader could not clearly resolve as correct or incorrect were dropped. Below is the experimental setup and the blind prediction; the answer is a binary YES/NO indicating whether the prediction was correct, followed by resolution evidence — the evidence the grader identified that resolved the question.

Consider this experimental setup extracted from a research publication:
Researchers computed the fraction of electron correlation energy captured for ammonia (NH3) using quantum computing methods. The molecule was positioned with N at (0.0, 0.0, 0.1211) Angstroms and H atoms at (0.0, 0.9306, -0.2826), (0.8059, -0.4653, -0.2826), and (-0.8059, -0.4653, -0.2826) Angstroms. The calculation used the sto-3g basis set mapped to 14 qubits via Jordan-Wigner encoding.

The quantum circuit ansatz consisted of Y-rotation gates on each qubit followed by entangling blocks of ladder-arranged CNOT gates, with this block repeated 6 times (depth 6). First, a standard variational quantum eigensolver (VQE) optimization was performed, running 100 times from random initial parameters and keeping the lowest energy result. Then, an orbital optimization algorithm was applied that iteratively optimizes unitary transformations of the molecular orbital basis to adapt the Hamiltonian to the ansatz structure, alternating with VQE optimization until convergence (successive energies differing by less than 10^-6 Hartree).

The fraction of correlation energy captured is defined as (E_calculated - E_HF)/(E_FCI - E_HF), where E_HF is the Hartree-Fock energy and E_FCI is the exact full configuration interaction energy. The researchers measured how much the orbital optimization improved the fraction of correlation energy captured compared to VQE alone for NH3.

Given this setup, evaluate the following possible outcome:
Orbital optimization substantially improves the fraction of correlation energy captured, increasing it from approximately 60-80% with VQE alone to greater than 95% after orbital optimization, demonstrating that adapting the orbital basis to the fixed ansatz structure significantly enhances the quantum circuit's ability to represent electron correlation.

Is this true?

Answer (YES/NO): NO